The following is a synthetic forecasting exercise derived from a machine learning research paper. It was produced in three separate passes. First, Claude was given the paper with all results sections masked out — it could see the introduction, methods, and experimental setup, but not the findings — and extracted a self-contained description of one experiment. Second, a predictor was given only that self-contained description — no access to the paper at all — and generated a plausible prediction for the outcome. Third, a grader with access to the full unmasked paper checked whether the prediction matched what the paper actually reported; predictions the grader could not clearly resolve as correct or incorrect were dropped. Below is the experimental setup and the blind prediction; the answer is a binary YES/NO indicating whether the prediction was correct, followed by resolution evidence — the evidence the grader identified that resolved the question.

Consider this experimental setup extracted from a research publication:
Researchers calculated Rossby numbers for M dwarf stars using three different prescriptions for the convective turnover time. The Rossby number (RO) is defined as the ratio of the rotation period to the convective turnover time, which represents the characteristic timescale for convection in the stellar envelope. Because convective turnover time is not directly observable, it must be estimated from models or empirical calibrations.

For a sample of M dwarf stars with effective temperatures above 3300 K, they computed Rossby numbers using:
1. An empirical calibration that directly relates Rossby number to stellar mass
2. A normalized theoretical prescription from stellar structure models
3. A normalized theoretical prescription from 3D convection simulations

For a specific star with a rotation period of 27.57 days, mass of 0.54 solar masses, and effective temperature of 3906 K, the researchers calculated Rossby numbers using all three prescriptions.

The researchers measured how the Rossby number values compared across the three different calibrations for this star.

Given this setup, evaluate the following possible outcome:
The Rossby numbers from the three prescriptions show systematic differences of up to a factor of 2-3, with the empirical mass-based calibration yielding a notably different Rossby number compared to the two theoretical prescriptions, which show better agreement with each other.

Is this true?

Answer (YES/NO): YES